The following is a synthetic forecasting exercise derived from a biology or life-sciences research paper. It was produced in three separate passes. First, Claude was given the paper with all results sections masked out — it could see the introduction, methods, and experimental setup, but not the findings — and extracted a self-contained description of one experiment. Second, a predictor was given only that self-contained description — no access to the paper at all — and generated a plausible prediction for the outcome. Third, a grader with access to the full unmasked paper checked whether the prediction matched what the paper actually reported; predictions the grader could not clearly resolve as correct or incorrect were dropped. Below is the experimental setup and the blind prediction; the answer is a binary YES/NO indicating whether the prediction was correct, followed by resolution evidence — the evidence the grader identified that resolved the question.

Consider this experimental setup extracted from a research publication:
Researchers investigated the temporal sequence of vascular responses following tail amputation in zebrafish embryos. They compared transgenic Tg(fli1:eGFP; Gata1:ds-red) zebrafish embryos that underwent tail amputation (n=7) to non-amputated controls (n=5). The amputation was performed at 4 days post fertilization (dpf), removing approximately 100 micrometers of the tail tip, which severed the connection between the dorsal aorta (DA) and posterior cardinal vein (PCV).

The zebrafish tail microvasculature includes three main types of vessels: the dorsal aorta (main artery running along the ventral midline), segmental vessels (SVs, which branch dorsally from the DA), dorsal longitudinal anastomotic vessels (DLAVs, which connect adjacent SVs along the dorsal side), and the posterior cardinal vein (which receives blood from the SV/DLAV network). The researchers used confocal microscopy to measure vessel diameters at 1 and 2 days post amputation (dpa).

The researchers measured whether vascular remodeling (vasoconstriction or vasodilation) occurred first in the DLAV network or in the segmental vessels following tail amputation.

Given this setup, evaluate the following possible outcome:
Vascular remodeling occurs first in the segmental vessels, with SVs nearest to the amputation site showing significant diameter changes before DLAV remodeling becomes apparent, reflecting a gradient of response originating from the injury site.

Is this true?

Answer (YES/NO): NO